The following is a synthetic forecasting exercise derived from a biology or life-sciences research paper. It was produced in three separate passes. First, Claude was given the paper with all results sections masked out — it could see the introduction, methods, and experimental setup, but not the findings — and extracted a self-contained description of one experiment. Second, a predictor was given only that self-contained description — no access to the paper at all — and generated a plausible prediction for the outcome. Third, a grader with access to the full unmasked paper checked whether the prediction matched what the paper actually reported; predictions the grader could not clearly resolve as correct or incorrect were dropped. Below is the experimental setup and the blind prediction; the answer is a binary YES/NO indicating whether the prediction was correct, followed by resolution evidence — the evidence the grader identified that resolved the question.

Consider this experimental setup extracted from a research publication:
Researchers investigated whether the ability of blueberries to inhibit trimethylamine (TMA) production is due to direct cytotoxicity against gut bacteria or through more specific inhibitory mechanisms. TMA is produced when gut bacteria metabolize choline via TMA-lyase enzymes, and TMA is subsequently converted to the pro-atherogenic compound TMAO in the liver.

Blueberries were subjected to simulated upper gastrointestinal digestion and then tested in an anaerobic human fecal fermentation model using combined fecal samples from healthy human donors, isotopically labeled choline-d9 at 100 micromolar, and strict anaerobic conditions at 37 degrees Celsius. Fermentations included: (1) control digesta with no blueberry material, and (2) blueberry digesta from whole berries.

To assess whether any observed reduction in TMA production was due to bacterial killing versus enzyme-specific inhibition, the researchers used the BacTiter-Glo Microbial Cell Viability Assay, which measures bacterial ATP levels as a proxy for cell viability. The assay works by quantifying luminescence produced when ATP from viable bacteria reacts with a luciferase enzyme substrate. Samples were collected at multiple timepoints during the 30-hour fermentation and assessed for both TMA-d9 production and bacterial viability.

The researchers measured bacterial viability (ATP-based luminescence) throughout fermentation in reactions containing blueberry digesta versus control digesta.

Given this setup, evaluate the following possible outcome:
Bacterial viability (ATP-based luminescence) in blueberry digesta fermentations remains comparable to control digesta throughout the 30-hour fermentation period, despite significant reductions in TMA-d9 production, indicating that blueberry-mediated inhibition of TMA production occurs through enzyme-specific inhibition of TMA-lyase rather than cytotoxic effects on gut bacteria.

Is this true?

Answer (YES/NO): NO